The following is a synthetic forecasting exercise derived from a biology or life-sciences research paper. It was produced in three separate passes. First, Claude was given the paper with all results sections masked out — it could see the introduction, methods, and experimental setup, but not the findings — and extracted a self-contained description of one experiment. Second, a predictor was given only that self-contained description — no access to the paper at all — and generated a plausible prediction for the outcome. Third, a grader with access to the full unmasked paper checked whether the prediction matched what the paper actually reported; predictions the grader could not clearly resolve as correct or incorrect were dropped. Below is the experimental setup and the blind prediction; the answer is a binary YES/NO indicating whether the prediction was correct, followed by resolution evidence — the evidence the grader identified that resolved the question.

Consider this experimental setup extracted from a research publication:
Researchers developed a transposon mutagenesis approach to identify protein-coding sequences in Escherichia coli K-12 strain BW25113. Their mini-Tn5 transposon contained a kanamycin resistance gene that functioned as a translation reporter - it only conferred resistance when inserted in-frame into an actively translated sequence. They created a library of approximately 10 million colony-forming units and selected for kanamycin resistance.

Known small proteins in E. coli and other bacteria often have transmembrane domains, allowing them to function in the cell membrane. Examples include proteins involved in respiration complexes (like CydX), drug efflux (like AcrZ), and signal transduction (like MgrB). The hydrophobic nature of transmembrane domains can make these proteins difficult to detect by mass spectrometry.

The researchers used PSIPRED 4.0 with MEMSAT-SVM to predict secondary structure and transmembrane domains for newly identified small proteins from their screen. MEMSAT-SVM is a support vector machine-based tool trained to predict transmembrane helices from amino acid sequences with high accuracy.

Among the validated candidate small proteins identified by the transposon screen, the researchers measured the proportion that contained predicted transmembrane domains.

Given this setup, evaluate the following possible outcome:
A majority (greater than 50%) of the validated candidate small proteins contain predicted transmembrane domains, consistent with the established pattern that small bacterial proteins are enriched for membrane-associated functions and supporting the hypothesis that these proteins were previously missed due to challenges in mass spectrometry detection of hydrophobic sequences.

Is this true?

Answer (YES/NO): YES